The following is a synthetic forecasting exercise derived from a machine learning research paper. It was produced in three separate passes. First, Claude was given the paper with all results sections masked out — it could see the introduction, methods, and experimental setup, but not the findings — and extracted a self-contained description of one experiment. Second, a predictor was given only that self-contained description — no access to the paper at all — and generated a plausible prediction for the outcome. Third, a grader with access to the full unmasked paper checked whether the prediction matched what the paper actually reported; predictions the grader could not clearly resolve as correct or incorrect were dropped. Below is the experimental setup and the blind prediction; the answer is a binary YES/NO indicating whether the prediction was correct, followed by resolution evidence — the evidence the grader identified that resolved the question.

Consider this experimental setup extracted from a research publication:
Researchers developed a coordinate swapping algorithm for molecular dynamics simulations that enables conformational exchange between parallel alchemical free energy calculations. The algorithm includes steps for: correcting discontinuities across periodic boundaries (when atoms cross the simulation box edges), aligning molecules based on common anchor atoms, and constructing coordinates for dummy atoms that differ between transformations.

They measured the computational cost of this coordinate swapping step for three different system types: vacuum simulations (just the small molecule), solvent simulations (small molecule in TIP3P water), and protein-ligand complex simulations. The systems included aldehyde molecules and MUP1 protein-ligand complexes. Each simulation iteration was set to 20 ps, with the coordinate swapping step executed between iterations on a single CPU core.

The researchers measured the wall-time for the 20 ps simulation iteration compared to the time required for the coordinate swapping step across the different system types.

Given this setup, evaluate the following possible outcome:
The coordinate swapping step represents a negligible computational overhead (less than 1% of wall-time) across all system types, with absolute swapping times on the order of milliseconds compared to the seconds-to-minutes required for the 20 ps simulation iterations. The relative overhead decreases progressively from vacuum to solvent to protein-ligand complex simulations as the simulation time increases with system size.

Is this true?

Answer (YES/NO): NO